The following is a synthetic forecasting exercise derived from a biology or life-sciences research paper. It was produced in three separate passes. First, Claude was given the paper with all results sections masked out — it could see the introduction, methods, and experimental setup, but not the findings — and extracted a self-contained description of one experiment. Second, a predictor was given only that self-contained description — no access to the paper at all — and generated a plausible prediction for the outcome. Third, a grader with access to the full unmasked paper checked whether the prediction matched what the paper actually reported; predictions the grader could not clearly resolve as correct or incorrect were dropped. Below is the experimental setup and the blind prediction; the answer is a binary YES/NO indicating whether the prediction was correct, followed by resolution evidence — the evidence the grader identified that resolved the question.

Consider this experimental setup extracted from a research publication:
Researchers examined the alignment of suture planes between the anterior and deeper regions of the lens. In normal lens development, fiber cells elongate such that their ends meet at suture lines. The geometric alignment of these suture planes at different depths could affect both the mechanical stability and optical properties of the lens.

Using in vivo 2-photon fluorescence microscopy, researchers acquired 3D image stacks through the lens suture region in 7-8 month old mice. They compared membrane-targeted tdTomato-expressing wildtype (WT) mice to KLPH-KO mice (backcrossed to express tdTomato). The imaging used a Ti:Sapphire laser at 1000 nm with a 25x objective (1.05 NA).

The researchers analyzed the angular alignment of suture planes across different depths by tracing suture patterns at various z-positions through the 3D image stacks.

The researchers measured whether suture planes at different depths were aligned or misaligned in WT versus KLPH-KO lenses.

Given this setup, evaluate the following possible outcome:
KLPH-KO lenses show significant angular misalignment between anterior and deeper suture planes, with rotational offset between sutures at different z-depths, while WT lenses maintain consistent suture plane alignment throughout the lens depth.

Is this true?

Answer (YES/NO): YES